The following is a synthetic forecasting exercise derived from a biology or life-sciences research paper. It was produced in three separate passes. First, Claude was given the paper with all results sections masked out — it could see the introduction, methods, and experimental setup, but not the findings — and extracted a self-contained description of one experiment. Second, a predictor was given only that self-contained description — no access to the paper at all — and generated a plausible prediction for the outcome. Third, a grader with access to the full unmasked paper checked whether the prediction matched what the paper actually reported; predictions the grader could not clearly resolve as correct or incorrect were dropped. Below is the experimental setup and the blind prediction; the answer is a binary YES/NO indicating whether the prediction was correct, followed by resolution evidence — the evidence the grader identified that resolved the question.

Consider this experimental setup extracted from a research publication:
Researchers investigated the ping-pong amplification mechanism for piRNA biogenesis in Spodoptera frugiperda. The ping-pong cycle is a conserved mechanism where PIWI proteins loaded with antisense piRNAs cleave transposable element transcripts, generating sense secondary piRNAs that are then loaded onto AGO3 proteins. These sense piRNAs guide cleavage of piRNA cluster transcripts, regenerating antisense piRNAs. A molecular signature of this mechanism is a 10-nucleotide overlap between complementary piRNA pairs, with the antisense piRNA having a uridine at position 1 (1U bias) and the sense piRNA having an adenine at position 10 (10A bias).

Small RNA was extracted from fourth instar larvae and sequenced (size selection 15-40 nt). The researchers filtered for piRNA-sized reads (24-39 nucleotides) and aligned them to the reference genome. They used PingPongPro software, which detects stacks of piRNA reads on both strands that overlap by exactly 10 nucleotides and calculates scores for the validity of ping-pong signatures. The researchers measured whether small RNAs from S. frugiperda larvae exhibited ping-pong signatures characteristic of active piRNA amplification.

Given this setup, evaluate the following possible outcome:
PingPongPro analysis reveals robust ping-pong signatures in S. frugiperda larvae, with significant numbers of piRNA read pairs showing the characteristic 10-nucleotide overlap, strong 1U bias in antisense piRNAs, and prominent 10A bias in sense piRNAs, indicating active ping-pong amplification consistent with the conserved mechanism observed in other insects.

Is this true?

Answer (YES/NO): YES